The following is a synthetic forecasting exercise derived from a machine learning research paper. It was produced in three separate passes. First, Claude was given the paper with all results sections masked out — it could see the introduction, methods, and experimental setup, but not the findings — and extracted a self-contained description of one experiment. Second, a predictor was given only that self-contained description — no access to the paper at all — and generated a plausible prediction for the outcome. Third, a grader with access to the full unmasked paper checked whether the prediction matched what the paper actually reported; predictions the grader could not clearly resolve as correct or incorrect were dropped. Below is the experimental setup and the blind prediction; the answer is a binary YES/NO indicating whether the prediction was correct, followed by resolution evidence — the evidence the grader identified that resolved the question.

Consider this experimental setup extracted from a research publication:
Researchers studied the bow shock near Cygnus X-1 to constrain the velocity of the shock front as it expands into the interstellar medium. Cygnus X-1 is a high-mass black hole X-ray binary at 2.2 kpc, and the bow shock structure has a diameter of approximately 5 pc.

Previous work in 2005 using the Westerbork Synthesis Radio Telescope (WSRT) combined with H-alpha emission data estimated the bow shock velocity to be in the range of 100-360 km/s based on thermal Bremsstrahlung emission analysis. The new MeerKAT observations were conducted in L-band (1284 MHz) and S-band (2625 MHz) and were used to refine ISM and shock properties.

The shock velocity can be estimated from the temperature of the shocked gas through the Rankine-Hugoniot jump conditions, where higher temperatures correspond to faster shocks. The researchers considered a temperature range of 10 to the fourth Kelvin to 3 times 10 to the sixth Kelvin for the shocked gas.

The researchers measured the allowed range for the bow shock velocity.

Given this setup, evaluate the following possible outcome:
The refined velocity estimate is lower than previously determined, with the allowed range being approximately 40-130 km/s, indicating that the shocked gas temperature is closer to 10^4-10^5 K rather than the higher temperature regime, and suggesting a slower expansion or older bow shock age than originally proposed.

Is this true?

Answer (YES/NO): NO